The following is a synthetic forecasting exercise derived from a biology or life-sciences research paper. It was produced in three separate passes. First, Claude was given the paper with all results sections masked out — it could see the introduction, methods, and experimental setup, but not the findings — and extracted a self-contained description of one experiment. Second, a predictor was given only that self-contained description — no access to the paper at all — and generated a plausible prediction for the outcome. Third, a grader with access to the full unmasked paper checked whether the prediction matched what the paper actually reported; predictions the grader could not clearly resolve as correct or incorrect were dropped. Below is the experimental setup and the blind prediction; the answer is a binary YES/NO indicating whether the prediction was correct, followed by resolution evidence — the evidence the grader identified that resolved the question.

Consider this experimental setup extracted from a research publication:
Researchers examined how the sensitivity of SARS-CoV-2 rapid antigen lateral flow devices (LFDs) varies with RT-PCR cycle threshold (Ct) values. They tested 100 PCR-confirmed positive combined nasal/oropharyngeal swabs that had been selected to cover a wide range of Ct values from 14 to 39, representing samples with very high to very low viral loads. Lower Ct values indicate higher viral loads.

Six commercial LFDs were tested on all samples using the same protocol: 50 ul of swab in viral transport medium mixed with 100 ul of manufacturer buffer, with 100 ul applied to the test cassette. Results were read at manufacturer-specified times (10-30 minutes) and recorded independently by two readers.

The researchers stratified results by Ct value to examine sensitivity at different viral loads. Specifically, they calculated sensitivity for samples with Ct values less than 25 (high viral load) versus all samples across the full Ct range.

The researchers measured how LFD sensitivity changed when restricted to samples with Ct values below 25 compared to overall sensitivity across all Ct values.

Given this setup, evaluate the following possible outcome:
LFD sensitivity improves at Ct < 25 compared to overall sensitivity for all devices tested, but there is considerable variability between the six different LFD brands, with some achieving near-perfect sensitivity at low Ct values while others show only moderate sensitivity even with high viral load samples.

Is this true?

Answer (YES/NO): NO